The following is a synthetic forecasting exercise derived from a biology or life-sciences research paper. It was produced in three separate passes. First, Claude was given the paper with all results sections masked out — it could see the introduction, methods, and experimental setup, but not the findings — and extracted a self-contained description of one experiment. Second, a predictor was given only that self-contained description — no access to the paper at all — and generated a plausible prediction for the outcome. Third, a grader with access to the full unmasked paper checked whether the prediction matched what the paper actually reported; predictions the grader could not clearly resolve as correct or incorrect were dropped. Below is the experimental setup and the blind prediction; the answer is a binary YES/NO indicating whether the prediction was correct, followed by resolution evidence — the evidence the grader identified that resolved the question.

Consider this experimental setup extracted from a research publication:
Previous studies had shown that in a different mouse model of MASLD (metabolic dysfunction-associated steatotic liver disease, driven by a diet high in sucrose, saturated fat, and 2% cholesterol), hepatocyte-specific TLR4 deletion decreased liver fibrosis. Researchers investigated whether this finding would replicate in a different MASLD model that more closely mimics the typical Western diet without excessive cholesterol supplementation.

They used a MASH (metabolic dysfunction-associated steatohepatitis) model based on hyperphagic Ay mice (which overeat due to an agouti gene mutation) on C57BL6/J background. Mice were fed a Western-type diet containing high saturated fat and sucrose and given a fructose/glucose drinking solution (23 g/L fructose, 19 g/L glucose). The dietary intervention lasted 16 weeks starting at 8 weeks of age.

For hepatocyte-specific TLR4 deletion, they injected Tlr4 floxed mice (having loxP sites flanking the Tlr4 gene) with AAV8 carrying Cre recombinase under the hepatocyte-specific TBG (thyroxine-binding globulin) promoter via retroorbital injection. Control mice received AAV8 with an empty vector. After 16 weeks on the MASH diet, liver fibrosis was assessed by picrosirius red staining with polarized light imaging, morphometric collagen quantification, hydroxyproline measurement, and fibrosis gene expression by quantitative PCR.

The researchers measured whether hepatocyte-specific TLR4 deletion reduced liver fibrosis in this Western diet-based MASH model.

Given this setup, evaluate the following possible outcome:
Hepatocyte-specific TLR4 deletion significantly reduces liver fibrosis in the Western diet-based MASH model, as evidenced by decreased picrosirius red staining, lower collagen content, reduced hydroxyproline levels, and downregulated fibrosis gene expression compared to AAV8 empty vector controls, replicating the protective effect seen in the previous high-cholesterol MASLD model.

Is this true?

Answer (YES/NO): NO